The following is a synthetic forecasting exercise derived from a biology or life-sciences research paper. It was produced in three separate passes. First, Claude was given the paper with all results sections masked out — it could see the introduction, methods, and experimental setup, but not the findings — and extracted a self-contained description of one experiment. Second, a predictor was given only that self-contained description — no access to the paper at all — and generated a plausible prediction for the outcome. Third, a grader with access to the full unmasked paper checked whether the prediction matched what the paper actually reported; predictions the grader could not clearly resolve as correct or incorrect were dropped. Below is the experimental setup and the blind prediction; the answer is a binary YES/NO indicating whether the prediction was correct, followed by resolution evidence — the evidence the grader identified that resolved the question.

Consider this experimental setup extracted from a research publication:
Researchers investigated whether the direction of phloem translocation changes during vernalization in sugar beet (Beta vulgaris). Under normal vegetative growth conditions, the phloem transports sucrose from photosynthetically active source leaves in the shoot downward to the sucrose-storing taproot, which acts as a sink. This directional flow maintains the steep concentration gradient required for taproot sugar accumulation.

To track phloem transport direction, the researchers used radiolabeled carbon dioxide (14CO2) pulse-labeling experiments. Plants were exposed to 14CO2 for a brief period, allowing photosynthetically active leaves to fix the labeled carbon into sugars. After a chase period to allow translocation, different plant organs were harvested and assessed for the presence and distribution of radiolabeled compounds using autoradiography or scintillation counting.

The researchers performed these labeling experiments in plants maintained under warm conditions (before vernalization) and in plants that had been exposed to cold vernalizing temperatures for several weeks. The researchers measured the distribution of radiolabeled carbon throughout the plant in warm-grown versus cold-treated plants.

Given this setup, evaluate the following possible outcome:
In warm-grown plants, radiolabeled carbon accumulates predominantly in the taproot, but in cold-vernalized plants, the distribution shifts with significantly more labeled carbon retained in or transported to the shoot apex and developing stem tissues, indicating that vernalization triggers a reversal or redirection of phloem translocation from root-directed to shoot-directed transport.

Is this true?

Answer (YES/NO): NO